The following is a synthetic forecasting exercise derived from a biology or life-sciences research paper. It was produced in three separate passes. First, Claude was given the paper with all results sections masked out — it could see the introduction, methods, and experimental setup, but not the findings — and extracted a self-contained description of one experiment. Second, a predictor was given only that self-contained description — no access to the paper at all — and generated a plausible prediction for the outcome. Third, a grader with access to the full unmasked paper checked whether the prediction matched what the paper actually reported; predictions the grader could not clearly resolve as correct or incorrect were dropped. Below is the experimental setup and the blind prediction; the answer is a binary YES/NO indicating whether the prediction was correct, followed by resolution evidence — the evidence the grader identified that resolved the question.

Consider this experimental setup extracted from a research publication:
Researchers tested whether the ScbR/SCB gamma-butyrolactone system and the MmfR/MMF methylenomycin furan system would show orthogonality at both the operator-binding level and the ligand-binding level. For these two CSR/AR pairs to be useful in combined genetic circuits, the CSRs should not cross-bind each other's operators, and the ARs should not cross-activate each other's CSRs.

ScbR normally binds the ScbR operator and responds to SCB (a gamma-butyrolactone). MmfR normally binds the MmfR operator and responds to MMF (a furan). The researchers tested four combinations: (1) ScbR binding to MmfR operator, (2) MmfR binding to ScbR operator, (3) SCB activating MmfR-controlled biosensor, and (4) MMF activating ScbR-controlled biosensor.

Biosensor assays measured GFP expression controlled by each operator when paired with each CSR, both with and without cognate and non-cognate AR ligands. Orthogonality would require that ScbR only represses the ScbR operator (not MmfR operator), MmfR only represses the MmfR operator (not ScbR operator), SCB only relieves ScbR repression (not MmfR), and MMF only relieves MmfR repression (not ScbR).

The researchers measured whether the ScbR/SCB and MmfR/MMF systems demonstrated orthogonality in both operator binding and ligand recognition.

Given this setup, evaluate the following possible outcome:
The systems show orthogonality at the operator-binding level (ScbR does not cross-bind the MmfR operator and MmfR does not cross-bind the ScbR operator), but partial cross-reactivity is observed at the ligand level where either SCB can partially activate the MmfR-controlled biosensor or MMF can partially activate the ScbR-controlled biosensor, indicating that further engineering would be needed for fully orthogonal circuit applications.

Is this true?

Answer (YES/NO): NO